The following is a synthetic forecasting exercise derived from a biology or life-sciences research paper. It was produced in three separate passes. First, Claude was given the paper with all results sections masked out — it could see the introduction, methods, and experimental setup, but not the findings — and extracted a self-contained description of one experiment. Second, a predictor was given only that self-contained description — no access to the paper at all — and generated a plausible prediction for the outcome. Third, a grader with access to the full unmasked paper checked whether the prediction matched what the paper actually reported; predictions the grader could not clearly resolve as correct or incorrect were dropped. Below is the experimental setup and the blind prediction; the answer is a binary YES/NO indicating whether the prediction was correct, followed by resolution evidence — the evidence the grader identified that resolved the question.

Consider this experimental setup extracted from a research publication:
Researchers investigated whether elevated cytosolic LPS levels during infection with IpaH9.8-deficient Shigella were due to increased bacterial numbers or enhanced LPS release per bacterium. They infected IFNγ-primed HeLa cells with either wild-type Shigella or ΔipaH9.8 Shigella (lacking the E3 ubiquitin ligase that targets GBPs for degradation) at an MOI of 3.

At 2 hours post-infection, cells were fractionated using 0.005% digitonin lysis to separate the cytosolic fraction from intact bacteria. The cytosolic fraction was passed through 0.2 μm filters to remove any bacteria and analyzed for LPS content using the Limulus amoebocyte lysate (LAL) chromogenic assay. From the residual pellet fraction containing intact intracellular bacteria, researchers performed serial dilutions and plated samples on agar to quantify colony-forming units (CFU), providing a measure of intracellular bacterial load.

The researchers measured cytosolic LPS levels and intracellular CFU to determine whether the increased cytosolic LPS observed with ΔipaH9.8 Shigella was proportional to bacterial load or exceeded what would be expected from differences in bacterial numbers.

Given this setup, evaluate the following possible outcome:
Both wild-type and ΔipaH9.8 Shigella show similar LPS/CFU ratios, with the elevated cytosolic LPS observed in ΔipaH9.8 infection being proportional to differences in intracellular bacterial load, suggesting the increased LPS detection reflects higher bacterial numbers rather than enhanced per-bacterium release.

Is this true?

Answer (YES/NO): NO